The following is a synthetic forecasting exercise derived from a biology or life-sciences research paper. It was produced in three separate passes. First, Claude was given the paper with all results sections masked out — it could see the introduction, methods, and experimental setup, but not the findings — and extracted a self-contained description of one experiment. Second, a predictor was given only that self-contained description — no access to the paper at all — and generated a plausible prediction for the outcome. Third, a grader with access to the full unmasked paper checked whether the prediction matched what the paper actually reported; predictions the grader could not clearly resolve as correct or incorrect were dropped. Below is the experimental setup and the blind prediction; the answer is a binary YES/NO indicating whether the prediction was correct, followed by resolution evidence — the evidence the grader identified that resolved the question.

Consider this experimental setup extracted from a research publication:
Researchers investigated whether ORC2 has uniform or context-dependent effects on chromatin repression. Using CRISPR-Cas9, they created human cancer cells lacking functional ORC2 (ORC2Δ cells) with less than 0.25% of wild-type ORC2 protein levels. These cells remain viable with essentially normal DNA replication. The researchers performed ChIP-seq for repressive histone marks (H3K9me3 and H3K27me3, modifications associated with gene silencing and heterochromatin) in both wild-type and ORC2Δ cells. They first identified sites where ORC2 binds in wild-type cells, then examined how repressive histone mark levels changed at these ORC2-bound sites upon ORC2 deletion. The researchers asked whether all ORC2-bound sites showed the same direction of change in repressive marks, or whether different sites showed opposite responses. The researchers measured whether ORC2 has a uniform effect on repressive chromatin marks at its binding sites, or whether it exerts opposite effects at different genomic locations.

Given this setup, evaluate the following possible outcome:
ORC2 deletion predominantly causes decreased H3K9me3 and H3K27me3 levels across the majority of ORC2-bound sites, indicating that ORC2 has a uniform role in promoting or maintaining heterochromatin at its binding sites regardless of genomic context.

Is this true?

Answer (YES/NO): NO